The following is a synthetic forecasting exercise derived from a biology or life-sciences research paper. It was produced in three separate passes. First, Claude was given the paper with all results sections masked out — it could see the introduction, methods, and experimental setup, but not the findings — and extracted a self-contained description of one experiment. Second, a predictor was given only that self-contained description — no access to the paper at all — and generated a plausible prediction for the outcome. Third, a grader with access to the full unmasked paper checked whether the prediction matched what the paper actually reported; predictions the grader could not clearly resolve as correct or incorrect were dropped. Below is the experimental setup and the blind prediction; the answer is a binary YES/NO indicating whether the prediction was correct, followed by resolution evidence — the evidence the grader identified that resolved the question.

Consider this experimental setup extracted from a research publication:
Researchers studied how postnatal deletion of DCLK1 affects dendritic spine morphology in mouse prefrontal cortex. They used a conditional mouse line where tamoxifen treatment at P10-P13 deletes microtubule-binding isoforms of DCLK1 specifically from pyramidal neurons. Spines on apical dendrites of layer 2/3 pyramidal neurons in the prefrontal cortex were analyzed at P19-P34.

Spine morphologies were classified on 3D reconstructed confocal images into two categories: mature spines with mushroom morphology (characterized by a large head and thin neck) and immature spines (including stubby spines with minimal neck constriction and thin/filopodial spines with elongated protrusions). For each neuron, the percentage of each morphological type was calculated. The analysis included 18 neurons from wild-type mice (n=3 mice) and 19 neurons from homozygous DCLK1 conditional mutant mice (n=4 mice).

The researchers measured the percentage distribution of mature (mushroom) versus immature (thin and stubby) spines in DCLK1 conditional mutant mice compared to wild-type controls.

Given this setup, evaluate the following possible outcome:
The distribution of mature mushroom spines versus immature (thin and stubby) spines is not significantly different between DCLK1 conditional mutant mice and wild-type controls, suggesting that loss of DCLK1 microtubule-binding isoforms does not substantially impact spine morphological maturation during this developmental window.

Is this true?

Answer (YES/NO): NO